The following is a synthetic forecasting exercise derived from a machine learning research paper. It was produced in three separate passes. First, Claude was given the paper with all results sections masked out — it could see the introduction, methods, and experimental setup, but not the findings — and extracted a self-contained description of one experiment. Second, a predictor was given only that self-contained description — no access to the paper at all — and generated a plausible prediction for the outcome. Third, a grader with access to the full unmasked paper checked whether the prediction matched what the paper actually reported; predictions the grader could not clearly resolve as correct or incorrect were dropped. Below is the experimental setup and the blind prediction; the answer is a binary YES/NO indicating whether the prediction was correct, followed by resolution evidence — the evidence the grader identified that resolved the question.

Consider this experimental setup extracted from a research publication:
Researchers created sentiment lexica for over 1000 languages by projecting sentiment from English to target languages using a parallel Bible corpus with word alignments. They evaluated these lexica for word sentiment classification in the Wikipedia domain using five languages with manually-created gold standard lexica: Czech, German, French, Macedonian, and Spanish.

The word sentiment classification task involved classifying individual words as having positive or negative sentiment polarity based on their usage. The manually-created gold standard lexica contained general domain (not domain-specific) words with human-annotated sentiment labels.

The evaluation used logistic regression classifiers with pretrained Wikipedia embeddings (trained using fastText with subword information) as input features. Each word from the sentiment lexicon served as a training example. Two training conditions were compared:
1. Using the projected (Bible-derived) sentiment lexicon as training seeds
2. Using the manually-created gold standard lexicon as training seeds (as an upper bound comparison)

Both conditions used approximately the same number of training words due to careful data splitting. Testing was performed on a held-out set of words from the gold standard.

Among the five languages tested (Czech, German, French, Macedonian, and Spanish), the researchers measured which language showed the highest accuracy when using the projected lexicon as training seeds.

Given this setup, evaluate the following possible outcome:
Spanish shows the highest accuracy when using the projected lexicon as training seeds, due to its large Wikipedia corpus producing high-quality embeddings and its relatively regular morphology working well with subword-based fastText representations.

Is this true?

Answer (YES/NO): NO